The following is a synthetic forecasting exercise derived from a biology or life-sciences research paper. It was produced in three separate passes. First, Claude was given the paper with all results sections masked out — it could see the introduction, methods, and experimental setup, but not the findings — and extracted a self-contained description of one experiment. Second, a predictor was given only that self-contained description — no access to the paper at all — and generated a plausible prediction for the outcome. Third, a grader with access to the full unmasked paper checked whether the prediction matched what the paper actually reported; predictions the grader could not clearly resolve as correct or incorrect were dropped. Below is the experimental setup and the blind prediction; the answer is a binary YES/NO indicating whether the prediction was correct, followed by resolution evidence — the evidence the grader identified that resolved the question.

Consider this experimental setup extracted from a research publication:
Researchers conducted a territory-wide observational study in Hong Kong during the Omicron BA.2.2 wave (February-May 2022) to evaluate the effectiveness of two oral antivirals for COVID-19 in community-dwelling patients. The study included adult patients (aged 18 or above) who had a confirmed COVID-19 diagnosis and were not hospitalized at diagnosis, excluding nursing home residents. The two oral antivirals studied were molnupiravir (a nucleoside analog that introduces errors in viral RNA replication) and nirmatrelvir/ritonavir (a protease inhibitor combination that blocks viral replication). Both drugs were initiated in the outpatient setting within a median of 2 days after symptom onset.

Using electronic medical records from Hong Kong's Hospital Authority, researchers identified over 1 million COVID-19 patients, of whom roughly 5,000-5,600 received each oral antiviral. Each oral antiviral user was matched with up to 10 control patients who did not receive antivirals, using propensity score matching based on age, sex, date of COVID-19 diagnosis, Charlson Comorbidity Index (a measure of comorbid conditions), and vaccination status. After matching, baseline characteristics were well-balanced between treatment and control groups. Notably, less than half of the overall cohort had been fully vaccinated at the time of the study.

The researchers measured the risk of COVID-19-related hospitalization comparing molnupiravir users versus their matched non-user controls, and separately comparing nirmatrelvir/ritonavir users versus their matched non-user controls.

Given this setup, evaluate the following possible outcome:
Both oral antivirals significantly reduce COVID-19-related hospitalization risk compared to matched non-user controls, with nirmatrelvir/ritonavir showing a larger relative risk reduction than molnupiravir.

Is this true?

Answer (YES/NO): NO